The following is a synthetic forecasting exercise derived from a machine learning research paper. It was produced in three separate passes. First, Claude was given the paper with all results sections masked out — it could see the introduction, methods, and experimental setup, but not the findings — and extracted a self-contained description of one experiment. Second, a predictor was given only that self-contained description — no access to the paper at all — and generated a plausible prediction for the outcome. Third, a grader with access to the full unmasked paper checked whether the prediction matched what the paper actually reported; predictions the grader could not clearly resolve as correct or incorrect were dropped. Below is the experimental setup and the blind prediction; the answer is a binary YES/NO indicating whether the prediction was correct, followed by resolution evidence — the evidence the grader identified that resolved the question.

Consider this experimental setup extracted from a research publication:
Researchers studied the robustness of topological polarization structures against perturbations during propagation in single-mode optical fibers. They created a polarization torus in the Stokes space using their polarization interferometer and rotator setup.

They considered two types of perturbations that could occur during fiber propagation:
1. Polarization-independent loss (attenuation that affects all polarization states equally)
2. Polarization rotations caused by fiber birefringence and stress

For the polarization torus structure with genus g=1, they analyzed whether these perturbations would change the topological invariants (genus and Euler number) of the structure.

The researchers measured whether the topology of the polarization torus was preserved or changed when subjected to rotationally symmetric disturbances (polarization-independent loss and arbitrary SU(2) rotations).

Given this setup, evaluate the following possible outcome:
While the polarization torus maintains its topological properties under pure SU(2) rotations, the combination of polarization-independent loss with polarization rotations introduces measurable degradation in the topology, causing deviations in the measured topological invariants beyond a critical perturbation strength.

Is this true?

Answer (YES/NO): NO